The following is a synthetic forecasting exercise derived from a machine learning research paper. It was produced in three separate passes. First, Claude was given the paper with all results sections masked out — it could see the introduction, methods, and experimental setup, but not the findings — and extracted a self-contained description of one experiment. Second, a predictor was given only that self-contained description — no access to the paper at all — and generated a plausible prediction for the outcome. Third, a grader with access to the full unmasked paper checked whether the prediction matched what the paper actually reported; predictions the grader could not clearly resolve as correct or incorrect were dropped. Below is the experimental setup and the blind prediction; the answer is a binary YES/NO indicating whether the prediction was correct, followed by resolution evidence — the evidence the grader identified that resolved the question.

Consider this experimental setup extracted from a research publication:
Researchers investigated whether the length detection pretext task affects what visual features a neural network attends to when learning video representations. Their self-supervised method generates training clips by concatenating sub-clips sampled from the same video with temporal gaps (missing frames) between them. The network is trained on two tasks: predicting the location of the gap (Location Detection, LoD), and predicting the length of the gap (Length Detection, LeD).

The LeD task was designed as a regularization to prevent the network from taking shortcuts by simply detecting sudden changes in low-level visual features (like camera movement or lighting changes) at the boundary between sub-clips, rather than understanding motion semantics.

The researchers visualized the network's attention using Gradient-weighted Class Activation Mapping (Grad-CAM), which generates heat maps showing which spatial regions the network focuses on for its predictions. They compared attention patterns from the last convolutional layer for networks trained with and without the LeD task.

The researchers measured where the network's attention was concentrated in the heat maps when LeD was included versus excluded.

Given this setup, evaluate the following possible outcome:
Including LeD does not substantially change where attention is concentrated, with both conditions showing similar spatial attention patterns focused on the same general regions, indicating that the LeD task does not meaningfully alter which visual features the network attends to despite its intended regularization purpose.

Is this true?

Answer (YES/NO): NO